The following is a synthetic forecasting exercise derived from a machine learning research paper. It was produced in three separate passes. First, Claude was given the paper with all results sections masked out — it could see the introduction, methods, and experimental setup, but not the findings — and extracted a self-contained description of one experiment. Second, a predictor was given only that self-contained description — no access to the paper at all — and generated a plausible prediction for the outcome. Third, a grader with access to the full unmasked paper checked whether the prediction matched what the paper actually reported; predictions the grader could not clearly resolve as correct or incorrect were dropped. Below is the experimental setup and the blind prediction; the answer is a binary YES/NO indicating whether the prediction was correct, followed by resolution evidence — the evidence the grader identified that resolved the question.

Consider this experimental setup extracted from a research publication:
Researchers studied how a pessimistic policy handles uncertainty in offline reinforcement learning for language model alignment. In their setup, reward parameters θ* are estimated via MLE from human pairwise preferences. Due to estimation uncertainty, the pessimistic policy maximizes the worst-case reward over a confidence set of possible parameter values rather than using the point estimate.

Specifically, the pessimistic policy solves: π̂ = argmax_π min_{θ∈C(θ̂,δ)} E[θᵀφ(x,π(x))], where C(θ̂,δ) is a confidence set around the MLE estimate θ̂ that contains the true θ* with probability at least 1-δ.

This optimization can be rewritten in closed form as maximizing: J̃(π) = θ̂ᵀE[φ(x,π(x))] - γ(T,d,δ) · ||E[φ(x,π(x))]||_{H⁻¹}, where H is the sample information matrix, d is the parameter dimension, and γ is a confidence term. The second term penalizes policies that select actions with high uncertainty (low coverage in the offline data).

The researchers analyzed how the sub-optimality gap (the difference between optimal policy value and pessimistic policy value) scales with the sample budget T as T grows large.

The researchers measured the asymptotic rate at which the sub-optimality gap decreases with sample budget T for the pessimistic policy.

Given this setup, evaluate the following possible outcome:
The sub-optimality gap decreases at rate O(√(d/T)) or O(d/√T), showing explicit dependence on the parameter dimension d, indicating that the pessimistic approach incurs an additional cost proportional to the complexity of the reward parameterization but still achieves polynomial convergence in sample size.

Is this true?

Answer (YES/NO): NO